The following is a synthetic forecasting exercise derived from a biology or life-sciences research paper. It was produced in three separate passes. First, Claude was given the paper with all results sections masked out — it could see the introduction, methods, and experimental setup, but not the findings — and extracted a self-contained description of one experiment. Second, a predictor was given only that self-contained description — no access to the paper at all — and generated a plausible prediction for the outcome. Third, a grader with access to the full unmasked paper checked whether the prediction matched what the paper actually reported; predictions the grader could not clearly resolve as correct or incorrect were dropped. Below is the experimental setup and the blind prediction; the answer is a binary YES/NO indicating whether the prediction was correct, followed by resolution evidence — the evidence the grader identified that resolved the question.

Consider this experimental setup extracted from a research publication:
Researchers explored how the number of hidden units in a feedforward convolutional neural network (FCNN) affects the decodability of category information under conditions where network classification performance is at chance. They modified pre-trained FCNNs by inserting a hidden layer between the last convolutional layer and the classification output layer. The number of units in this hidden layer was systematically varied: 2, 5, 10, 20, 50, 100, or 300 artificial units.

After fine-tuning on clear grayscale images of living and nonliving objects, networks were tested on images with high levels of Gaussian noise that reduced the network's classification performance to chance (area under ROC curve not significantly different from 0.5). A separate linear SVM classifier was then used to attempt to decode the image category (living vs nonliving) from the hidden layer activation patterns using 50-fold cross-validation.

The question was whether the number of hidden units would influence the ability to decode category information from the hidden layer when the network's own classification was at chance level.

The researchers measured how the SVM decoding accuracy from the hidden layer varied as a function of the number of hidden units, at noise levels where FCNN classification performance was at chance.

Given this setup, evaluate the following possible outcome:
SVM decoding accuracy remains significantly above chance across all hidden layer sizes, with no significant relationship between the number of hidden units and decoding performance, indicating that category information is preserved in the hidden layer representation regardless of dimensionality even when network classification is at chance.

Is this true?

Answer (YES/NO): NO